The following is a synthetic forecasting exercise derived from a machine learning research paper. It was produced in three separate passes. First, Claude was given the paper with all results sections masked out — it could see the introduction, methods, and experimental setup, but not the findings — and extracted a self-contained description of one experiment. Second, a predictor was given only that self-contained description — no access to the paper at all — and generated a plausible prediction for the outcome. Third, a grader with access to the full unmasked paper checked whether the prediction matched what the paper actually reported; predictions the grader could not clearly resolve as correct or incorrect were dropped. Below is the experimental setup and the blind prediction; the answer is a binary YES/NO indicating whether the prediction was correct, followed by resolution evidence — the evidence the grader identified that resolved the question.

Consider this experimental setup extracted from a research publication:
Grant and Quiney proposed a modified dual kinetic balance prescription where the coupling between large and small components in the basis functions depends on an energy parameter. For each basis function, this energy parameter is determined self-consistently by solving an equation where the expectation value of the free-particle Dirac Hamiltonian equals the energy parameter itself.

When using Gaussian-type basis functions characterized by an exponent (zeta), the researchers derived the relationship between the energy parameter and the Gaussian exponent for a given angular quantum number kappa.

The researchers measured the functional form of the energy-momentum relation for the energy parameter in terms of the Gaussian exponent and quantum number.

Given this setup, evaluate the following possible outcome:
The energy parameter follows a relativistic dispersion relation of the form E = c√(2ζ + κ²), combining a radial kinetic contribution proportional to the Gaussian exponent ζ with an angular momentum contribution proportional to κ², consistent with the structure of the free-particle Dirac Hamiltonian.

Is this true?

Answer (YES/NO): NO